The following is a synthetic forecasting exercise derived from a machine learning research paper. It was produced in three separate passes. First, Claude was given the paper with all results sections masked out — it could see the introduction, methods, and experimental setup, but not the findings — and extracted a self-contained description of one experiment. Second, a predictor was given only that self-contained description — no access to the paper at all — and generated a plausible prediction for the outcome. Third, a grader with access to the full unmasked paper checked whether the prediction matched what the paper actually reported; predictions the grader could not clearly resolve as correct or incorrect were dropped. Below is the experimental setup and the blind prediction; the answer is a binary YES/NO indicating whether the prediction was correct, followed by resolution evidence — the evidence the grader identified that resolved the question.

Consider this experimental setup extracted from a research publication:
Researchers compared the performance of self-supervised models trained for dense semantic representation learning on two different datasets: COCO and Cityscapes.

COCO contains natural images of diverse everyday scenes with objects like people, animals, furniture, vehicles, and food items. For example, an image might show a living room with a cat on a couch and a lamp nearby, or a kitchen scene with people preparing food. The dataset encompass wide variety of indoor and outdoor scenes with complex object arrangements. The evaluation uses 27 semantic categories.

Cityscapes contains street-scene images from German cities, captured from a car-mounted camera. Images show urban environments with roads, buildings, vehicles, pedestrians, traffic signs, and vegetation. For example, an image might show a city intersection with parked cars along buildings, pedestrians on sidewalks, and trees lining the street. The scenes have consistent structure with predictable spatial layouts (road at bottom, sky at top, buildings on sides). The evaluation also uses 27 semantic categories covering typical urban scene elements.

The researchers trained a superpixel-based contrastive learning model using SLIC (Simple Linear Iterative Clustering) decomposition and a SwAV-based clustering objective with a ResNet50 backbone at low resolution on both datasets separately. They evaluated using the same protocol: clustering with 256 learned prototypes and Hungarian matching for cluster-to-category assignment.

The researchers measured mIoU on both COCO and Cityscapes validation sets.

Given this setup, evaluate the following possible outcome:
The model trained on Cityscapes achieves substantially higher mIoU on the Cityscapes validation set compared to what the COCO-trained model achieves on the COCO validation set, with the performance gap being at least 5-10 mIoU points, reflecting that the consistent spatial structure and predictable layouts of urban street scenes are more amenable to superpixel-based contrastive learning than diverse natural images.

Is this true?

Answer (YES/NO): NO